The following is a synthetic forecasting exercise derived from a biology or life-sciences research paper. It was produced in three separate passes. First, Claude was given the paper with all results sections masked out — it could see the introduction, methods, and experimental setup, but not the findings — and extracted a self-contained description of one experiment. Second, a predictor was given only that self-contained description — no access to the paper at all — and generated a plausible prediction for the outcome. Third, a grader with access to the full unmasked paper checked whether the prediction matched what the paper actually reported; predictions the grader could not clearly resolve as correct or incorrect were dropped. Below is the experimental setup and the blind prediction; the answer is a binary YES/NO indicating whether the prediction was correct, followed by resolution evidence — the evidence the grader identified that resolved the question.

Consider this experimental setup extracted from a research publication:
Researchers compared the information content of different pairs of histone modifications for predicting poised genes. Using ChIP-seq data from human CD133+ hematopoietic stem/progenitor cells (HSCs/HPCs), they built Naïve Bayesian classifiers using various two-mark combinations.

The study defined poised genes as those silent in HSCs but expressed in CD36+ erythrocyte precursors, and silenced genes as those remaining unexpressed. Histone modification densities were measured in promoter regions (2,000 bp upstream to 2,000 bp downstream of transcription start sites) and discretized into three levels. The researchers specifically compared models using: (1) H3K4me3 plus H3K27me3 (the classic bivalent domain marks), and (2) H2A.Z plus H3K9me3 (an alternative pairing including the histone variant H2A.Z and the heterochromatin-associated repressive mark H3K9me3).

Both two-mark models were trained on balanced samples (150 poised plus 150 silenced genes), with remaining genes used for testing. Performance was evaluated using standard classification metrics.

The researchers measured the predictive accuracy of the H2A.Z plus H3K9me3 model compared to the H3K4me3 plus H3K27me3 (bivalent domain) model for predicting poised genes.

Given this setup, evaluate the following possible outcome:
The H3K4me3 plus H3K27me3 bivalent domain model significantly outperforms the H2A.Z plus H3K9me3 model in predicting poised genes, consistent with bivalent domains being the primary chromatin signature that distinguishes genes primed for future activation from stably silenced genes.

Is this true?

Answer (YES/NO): NO